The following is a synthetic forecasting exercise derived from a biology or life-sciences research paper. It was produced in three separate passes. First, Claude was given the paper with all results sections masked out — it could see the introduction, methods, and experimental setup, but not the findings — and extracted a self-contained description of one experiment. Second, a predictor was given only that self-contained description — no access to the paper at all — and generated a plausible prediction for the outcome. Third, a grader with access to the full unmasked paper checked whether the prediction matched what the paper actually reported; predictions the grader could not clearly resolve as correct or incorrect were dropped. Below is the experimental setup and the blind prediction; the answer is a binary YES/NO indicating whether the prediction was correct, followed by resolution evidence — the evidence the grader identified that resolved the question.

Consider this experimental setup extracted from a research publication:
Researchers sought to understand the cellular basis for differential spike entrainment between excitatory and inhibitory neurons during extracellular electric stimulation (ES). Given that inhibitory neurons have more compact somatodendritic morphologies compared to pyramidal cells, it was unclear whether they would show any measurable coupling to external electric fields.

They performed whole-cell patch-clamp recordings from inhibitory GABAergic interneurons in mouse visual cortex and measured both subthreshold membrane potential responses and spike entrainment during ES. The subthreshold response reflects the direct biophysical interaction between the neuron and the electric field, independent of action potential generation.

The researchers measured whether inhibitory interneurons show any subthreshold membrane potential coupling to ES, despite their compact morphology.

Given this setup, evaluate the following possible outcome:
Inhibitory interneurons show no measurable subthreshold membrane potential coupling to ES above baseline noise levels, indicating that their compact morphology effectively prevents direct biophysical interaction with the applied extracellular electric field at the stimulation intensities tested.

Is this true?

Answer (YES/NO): NO